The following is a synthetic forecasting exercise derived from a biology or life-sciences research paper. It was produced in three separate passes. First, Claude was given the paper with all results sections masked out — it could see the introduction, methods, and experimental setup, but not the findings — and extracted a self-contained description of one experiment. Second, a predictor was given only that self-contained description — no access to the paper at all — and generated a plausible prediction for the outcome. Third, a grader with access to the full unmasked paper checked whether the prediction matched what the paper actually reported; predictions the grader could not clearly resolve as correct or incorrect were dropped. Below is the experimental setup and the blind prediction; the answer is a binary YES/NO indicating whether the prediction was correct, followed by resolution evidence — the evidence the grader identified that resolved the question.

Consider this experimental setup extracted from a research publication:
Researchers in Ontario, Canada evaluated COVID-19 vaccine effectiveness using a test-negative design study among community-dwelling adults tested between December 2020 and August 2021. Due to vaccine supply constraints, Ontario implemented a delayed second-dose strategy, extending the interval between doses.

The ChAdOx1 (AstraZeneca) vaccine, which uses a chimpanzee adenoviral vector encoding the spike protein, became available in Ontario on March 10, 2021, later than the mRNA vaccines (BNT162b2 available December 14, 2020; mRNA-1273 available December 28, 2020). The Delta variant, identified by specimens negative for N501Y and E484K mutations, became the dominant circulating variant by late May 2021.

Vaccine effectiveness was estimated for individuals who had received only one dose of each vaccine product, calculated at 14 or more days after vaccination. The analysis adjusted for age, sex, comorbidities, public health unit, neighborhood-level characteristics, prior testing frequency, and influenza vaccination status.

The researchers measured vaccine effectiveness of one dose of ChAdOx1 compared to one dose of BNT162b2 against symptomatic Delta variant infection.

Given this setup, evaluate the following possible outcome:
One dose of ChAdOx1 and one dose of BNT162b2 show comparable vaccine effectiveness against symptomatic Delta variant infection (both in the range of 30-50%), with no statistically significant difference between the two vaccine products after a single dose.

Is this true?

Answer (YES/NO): NO